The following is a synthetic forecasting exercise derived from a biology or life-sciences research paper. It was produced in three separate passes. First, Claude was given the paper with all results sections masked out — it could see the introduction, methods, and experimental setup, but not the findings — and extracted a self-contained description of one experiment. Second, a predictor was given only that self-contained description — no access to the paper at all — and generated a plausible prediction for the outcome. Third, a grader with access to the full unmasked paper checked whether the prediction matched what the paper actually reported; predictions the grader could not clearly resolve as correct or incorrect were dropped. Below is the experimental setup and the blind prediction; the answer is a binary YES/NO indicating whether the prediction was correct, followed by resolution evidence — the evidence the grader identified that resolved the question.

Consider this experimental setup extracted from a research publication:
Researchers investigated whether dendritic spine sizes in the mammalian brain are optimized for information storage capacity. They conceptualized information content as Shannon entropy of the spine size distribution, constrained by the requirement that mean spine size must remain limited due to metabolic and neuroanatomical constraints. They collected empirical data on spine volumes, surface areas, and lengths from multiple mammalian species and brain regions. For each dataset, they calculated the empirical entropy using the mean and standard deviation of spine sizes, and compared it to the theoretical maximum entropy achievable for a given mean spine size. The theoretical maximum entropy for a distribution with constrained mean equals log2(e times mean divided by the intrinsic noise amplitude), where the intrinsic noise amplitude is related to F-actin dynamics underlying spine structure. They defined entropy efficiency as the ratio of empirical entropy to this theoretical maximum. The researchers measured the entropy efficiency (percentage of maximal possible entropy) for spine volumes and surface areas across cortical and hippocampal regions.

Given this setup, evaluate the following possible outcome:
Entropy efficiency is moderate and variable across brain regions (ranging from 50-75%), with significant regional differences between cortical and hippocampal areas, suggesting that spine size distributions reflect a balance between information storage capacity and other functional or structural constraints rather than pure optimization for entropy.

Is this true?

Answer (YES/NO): NO